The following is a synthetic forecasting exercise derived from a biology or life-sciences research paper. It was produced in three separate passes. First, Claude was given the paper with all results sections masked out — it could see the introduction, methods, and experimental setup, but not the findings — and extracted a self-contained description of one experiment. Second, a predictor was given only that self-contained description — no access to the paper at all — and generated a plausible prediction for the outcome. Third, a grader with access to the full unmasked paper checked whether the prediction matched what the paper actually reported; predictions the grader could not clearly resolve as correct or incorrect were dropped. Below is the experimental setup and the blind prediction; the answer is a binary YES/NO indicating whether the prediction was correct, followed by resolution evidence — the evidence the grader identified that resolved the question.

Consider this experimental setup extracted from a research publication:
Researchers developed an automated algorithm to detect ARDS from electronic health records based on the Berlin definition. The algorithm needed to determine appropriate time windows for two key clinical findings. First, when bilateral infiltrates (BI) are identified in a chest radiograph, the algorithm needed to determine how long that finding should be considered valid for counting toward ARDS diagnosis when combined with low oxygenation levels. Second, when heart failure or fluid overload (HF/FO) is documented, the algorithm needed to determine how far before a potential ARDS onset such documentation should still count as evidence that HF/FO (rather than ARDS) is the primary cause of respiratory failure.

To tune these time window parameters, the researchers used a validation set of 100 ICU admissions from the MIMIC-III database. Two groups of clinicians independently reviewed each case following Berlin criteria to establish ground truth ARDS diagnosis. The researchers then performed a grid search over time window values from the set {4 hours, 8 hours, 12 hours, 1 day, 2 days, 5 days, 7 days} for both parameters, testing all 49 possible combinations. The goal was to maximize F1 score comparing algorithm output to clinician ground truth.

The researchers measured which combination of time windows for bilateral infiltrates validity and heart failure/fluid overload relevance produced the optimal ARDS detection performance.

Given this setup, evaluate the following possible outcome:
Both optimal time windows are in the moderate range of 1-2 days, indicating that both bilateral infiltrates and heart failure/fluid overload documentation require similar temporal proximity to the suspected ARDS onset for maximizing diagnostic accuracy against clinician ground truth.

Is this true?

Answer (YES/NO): NO